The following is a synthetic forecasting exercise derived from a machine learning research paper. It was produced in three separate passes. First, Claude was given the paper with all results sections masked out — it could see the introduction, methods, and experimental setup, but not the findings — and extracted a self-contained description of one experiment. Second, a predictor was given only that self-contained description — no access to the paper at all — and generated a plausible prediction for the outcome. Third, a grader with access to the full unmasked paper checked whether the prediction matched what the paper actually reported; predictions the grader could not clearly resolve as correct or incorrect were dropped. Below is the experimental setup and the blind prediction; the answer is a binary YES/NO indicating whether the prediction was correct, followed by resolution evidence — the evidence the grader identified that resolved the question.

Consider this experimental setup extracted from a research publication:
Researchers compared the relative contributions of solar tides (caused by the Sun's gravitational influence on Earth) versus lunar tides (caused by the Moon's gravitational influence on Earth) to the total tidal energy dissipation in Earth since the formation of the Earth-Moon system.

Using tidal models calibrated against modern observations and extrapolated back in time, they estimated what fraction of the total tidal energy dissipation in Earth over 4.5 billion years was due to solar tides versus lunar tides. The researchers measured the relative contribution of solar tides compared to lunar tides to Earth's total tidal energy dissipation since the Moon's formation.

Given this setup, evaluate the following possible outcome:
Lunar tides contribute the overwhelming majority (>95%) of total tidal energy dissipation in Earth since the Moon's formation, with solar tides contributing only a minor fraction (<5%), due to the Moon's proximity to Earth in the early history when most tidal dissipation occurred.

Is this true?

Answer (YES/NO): YES